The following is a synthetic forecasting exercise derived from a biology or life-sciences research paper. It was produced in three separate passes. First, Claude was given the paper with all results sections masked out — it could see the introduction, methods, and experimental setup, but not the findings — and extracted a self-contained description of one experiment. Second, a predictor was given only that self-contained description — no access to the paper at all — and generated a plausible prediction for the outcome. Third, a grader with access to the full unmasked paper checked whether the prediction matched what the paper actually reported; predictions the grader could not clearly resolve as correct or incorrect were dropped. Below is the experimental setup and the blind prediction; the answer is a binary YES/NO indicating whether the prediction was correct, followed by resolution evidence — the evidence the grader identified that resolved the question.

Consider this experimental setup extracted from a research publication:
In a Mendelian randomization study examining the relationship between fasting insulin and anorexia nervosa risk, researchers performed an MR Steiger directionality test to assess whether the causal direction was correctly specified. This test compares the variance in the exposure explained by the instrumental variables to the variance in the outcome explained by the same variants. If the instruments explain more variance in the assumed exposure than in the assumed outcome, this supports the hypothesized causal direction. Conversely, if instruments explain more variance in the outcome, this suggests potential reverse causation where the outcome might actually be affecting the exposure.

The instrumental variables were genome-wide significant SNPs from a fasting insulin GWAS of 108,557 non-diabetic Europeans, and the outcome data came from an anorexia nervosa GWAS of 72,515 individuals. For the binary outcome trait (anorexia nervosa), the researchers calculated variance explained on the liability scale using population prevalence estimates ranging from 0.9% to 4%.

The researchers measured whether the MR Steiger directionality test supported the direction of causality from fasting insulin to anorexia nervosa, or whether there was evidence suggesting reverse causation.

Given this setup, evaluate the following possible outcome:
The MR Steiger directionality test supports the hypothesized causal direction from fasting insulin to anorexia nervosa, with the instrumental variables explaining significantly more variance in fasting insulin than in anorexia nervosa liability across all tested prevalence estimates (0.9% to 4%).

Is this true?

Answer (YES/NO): YES